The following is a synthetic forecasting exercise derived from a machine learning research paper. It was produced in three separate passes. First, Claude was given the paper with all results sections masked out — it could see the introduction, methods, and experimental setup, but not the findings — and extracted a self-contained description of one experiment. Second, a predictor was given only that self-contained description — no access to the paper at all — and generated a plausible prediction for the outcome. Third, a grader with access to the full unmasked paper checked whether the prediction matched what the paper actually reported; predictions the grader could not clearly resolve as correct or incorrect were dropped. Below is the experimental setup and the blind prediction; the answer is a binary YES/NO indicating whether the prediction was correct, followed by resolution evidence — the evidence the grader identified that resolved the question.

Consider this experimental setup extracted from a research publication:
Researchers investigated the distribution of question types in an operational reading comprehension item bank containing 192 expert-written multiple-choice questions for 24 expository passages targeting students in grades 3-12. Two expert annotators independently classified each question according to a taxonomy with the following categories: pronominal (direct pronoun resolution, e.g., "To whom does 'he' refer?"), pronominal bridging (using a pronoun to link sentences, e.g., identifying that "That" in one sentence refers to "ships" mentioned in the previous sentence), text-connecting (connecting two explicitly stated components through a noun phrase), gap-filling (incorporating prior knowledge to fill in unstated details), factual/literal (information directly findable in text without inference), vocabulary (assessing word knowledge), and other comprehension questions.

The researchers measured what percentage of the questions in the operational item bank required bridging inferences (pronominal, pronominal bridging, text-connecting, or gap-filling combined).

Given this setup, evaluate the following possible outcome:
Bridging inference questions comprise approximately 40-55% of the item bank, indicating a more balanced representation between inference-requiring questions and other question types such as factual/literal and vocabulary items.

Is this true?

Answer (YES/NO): YES